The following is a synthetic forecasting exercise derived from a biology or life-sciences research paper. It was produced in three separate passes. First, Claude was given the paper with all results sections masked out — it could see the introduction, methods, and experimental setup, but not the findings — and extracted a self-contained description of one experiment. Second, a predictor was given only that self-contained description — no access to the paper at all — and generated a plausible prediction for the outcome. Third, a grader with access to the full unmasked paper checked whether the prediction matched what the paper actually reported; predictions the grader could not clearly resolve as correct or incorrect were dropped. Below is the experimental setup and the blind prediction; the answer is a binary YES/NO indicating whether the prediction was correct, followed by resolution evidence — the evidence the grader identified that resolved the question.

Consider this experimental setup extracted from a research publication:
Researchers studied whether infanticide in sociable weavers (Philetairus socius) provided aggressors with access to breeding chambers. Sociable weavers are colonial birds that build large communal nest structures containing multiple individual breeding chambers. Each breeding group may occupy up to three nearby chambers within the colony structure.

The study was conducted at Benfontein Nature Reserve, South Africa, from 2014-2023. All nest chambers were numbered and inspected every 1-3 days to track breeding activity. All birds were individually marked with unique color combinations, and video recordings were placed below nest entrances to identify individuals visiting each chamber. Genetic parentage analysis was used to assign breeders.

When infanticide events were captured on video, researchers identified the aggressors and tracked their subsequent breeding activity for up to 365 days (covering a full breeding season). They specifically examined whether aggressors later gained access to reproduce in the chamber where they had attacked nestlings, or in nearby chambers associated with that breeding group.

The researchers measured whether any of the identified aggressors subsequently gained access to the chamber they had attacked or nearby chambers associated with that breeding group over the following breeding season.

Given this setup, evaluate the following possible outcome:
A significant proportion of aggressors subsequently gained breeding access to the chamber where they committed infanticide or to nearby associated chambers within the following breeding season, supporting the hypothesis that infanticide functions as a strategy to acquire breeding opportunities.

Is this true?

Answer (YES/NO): NO